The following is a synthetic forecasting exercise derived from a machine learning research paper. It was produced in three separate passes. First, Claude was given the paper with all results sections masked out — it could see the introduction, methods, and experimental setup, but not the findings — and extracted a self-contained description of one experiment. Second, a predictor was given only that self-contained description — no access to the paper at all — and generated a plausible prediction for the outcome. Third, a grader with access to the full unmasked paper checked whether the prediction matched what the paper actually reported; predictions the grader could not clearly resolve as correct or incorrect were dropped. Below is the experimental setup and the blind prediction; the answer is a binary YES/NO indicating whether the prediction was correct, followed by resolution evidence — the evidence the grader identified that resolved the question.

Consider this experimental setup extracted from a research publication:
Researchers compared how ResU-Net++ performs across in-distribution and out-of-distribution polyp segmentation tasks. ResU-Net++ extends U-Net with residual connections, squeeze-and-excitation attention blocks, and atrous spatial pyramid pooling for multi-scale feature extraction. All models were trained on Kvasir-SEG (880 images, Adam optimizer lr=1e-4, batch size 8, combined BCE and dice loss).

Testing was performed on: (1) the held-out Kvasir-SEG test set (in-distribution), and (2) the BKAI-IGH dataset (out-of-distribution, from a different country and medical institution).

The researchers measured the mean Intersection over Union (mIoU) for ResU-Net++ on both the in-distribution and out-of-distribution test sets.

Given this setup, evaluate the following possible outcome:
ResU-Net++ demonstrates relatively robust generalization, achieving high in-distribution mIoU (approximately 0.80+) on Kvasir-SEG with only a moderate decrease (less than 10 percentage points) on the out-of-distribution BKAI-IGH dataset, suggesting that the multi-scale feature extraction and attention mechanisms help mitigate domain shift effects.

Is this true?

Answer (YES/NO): NO